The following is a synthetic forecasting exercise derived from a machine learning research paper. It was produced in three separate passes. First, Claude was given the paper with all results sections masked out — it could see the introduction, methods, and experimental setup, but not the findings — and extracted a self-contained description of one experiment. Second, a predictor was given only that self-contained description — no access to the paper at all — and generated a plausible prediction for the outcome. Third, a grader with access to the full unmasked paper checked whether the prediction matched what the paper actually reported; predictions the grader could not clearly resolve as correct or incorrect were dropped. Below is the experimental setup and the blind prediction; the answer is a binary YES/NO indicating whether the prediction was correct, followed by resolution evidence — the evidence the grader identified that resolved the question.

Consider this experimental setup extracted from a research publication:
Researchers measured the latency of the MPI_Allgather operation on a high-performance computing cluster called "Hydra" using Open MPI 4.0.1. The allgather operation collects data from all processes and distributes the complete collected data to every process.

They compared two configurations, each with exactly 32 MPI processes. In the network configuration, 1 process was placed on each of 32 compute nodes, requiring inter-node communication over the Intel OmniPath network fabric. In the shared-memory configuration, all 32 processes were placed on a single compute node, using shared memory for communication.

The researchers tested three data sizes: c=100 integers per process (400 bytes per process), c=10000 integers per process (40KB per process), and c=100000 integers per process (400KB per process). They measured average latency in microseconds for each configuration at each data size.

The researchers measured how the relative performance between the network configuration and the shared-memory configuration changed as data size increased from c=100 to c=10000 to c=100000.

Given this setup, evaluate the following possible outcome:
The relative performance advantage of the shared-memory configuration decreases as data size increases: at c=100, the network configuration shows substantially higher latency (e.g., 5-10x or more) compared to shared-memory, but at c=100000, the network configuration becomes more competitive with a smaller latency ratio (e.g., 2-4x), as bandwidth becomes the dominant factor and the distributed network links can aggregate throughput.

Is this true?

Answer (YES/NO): NO